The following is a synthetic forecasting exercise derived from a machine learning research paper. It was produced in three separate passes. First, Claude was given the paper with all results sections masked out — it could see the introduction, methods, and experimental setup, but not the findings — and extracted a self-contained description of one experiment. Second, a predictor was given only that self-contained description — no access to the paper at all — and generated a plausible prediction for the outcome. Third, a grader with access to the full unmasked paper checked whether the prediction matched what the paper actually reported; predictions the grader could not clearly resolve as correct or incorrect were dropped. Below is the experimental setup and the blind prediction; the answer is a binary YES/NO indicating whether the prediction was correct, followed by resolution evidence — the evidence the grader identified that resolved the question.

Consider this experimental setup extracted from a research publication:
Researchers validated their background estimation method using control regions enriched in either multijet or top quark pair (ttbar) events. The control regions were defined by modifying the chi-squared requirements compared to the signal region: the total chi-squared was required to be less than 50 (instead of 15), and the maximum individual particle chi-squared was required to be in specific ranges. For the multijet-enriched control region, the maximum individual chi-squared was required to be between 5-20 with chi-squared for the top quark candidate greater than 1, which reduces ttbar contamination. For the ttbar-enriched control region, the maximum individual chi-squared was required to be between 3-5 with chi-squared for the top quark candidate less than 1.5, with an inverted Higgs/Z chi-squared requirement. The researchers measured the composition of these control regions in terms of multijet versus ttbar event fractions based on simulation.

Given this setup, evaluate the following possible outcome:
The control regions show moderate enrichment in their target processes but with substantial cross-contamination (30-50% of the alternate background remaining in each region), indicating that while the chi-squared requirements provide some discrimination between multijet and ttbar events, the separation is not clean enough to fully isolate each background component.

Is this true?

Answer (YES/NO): NO